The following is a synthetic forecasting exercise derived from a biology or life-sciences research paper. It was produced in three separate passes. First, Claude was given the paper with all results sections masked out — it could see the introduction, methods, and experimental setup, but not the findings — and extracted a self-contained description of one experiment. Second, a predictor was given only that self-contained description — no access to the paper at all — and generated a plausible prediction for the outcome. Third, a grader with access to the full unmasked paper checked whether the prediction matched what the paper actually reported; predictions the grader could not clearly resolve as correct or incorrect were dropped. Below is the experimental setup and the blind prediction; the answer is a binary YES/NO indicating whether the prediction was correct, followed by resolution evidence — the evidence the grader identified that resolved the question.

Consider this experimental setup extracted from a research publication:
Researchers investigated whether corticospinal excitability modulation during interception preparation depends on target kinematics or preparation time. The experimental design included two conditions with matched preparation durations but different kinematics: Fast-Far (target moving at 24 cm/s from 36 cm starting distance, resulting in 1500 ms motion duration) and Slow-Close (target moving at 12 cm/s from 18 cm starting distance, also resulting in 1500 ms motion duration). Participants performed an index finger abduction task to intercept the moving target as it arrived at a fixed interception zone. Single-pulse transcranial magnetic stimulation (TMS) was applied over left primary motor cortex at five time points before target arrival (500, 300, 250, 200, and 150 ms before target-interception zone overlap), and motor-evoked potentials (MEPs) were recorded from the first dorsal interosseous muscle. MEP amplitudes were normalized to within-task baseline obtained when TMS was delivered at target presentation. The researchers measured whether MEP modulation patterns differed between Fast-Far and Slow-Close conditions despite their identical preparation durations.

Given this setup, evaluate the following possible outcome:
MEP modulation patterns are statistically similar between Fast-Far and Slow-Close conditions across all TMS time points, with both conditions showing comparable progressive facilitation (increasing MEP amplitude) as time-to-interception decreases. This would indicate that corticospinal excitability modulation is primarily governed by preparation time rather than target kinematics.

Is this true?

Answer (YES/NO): NO